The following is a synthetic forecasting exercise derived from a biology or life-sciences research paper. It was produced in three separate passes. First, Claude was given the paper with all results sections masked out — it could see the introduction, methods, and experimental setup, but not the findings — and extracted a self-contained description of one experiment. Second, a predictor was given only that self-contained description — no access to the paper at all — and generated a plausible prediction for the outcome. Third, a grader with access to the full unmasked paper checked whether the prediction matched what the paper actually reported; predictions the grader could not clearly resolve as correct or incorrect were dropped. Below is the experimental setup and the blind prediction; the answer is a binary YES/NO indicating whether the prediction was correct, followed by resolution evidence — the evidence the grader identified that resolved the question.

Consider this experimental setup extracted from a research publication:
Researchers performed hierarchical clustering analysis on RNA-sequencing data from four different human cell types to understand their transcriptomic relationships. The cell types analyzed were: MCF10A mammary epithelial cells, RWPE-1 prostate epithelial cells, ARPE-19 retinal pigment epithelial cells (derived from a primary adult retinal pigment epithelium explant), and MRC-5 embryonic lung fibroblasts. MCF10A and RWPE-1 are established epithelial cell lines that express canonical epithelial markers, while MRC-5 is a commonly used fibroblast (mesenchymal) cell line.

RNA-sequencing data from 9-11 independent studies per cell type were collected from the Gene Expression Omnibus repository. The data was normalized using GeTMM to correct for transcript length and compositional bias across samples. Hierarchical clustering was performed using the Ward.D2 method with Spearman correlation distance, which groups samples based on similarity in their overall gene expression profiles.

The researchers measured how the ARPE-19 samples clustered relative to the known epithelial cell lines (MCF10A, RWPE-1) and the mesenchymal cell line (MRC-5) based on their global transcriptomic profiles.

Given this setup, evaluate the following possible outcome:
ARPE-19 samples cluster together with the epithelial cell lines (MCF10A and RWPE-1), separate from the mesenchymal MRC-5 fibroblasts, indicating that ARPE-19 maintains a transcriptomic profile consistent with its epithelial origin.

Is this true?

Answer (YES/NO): NO